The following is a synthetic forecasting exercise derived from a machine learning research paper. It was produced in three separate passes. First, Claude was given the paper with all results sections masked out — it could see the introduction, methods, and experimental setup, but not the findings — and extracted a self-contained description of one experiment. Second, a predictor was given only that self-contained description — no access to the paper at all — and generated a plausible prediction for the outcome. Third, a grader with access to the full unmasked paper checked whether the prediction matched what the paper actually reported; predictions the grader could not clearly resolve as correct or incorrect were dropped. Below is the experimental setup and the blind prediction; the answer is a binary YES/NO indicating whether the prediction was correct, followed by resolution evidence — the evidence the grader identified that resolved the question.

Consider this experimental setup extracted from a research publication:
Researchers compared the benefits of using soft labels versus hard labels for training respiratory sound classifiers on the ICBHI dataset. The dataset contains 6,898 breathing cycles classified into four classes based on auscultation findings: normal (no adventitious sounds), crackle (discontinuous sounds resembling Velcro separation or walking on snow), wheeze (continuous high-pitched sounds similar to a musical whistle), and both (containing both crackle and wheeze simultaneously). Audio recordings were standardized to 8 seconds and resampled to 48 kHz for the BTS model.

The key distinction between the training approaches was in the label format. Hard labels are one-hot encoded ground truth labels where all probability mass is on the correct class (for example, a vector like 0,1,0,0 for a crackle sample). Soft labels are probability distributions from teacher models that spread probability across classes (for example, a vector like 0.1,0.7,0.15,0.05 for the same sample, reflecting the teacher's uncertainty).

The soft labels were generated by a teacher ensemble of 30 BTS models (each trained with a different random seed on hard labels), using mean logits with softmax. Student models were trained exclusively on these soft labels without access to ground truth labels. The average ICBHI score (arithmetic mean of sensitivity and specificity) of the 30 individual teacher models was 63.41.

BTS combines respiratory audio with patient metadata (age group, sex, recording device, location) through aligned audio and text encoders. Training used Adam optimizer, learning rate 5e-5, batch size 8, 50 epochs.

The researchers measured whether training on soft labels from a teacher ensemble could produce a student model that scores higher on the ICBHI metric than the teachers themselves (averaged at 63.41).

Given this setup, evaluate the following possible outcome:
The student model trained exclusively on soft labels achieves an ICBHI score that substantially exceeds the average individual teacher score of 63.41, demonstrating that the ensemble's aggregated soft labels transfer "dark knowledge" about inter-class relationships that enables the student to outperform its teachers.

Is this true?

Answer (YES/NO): YES